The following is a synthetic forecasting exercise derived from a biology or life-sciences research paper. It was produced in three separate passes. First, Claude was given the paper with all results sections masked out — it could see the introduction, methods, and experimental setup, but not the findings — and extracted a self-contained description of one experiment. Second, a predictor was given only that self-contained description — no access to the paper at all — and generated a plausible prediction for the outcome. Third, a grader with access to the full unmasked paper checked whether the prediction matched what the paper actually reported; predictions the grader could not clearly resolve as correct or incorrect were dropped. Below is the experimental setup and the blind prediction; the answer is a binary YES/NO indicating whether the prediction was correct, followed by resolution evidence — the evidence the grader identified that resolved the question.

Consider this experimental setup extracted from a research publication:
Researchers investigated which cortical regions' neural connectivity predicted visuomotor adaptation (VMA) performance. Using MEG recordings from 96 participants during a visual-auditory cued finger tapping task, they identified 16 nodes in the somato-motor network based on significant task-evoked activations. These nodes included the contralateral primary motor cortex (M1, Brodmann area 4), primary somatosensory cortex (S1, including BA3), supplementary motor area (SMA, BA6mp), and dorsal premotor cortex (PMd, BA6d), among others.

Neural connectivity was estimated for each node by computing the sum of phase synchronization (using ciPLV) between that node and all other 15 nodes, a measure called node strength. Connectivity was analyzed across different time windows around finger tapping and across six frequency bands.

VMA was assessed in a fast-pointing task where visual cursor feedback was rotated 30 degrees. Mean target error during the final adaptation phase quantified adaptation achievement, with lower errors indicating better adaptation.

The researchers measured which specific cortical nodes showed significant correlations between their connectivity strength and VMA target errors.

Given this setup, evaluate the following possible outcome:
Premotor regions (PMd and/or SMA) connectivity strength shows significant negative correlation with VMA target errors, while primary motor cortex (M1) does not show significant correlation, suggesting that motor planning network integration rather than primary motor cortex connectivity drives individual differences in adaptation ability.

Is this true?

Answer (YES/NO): NO